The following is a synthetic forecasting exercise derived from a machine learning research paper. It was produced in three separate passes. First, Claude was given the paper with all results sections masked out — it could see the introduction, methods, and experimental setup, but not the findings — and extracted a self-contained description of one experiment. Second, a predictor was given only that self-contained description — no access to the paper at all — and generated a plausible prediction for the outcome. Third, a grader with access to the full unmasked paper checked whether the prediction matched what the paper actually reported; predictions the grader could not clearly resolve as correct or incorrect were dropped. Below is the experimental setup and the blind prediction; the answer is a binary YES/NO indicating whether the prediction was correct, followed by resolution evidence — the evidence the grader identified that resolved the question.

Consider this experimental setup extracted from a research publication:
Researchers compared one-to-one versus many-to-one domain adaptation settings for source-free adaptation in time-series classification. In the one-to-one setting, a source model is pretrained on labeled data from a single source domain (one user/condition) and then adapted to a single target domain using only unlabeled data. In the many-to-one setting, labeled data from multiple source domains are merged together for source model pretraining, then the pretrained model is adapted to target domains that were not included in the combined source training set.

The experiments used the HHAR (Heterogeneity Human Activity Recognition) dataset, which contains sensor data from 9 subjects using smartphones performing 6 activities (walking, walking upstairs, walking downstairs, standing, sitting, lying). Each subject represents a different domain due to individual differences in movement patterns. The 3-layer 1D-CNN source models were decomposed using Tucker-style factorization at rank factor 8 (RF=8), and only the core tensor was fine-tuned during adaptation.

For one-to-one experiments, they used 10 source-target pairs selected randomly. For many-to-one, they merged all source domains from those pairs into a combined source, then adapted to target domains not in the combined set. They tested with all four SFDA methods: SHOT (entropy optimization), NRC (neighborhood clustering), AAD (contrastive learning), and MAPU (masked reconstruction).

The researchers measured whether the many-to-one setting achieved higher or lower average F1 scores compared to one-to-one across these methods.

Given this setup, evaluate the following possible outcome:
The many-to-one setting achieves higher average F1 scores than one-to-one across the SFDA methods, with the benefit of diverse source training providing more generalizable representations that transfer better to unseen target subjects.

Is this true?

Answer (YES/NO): YES